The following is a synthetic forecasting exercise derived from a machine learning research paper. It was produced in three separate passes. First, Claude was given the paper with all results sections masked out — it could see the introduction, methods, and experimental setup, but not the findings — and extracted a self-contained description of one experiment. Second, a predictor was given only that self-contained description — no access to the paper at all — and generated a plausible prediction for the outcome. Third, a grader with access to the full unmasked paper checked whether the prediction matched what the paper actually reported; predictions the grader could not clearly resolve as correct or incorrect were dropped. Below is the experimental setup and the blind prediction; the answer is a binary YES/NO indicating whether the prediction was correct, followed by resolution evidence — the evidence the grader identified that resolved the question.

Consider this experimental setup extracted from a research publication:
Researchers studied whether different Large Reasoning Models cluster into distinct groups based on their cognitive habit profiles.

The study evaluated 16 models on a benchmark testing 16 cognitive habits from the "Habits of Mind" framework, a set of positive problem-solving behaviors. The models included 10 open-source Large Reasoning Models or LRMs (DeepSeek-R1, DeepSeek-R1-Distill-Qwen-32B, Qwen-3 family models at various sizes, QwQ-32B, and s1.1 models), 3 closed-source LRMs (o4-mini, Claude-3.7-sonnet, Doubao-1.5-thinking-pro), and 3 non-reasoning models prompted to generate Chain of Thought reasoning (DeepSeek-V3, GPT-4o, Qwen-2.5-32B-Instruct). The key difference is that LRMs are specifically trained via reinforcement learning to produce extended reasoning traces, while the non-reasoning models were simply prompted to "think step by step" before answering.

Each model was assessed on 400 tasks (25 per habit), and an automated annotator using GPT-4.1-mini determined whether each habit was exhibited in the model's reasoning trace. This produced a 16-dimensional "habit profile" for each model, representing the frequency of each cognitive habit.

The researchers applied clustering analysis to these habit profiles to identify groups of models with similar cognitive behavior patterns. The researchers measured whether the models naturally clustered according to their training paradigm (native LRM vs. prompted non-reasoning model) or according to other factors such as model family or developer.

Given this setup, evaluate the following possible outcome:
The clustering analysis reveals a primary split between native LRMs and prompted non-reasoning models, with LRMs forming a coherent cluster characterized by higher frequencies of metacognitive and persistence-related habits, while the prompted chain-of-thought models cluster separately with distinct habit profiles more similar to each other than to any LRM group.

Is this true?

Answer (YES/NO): NO